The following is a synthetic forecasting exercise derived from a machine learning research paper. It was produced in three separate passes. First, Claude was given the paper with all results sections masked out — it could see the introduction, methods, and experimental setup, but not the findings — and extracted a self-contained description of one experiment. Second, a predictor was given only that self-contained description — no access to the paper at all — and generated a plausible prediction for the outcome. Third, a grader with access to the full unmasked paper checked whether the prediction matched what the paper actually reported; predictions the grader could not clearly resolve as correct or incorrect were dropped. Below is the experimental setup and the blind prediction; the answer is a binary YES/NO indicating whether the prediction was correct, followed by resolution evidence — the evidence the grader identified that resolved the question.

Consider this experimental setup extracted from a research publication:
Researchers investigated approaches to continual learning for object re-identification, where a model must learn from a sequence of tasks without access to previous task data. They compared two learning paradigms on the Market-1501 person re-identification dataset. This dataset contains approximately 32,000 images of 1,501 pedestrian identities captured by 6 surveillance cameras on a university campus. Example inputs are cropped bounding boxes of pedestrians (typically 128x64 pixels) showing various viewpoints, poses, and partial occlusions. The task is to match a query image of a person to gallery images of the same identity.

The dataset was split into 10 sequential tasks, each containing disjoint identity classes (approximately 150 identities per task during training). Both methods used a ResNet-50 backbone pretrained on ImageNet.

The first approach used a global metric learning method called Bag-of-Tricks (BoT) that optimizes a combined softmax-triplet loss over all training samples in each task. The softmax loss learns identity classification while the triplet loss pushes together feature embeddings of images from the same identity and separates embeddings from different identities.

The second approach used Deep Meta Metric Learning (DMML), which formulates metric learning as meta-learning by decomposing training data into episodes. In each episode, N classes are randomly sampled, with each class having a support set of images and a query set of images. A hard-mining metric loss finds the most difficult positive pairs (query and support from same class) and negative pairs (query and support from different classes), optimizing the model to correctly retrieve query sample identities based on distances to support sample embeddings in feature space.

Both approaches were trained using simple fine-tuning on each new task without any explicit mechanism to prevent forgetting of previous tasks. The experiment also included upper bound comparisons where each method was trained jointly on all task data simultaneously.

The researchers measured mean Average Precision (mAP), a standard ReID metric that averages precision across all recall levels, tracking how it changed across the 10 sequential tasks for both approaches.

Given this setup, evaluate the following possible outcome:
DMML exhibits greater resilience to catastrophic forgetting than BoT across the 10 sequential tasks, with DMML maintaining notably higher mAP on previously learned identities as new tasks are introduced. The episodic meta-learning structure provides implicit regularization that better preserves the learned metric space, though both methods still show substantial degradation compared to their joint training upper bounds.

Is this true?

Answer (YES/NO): YES